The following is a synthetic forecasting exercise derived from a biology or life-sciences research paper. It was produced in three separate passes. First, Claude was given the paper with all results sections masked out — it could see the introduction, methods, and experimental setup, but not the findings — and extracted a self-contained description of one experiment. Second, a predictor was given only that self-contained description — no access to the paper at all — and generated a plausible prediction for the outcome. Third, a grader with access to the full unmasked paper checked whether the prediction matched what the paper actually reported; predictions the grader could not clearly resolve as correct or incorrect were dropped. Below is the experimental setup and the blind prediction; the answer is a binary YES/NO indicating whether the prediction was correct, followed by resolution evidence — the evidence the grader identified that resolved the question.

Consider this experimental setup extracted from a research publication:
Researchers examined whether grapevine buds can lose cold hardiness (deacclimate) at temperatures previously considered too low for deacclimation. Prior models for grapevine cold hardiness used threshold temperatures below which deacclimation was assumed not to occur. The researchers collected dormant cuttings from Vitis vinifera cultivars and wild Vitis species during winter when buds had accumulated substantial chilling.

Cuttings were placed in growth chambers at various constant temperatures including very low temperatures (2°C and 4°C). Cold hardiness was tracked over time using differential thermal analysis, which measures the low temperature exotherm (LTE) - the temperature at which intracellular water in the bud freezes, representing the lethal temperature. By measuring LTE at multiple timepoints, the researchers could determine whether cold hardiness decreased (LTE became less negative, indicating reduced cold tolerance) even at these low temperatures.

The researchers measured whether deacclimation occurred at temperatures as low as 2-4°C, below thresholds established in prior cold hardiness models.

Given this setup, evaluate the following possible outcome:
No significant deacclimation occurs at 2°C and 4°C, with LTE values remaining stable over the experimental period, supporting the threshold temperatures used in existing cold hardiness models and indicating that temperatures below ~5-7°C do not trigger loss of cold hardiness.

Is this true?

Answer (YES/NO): NO